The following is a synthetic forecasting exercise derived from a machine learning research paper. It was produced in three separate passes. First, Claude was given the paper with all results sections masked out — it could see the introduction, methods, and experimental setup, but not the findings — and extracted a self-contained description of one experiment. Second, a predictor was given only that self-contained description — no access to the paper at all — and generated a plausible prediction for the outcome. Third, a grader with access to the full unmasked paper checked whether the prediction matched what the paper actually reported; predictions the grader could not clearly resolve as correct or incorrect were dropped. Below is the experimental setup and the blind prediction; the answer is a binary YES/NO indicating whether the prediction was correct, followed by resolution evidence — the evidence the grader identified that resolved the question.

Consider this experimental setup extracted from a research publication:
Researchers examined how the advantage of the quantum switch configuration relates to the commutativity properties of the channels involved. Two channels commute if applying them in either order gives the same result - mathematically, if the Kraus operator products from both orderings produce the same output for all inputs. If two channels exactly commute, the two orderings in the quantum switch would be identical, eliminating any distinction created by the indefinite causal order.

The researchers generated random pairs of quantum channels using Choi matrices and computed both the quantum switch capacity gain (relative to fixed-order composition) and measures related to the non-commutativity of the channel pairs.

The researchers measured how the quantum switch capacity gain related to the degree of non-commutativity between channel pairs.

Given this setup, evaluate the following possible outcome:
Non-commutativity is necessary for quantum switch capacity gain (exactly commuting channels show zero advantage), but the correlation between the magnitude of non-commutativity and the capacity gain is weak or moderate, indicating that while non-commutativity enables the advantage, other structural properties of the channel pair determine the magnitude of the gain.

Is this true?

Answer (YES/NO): NO